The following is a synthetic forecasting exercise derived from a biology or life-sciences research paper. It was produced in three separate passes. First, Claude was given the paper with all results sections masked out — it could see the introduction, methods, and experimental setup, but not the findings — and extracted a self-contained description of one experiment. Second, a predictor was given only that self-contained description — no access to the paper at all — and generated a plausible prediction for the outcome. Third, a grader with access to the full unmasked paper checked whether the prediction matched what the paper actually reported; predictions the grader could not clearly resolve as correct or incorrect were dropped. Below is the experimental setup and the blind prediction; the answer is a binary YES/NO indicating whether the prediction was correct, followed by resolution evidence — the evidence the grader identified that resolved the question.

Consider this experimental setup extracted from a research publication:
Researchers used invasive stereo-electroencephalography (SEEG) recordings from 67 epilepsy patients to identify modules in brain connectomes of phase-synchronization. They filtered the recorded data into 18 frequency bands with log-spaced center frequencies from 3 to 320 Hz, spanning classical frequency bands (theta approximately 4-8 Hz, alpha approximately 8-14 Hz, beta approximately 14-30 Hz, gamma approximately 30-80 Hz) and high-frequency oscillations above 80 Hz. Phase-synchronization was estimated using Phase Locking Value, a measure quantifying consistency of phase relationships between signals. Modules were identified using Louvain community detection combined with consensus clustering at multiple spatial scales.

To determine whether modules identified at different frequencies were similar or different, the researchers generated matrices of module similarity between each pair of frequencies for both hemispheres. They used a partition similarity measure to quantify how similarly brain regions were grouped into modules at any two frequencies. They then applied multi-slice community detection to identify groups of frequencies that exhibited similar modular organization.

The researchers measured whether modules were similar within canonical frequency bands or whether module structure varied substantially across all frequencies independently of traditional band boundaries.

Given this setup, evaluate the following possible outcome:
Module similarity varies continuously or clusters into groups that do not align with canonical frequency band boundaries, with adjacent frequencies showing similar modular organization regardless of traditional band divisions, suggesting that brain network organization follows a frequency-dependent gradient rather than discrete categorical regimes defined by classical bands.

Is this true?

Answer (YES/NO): NO